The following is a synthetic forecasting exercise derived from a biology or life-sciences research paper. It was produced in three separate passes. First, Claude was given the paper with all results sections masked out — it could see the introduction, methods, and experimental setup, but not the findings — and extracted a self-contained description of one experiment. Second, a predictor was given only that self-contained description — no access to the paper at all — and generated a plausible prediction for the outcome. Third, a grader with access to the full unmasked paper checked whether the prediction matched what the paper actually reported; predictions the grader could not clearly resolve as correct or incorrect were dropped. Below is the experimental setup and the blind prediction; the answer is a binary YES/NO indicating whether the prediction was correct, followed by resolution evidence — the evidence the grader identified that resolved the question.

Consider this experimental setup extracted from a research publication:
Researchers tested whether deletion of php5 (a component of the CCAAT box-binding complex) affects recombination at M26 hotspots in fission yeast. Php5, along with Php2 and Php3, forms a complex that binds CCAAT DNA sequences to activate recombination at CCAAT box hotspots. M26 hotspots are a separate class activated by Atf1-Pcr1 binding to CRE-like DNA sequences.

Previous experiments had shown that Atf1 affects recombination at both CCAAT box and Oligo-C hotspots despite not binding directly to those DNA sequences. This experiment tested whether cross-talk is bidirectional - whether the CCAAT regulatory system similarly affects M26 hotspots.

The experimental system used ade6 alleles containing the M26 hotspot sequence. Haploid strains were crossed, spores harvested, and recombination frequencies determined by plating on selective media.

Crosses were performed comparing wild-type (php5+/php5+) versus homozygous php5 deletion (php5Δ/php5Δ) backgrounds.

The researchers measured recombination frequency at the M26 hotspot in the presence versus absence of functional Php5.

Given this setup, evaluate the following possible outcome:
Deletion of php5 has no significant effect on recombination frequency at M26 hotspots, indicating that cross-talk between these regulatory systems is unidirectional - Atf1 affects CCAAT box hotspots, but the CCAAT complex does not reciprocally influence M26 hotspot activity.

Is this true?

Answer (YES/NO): YES